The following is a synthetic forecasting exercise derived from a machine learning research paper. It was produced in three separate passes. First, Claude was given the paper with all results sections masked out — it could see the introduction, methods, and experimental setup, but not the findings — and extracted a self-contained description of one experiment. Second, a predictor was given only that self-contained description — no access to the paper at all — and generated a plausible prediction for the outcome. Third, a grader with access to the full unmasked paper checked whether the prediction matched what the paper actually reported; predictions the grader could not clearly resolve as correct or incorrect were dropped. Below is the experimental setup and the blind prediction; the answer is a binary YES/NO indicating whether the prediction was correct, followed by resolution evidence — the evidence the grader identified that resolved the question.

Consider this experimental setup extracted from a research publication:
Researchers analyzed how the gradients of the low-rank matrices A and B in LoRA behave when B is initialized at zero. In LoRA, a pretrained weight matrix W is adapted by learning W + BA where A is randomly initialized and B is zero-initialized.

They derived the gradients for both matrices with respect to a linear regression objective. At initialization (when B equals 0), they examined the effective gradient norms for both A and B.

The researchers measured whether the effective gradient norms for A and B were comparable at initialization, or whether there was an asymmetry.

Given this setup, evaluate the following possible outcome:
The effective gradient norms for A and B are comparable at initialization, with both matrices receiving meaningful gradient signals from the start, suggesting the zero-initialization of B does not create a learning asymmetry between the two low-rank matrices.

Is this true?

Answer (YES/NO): NO